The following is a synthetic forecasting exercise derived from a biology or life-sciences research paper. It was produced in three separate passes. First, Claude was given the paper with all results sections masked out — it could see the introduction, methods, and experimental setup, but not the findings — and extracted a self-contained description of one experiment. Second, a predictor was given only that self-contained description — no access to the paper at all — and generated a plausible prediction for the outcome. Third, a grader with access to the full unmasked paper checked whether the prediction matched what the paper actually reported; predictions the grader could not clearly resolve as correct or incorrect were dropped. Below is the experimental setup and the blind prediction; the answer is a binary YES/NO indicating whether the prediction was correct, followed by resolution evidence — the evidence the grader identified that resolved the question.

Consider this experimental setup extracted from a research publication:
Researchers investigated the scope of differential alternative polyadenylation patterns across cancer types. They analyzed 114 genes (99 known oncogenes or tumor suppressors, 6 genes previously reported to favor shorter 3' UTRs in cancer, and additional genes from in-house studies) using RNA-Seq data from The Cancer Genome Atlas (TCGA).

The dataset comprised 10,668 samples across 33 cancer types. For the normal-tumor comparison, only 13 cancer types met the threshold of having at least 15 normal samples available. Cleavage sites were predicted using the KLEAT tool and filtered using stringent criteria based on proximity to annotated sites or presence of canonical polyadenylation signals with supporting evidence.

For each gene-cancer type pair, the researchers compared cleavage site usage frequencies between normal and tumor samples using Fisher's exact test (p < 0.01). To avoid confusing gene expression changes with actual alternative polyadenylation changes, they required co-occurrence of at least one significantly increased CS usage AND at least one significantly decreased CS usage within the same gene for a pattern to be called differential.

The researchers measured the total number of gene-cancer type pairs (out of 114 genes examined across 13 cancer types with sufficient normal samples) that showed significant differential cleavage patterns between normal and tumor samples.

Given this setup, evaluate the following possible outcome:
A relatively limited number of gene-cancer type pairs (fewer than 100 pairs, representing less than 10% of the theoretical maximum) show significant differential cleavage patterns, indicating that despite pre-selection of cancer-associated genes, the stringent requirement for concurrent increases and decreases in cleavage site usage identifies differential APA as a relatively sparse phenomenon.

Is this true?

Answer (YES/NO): YES